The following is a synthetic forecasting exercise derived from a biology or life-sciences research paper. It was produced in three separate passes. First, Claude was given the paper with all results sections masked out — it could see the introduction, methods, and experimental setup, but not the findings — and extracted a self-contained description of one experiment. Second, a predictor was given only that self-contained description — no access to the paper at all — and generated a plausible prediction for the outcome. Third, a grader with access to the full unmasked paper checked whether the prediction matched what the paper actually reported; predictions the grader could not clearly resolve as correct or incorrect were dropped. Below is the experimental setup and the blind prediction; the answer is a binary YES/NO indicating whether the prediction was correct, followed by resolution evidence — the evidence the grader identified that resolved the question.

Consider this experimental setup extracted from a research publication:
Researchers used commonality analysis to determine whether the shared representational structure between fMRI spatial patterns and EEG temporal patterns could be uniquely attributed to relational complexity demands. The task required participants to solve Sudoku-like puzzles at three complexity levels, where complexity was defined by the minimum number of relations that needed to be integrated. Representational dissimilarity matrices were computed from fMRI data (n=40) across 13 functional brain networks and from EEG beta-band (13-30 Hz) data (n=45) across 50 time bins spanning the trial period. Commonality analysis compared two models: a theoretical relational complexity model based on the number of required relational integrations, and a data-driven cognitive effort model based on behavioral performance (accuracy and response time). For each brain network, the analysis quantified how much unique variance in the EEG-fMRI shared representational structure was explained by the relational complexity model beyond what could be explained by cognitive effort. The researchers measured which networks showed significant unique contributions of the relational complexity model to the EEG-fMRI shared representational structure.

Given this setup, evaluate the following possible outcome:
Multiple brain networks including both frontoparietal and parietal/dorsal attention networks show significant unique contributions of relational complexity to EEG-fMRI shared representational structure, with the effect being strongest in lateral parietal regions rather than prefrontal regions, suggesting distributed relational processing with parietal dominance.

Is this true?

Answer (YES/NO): NO